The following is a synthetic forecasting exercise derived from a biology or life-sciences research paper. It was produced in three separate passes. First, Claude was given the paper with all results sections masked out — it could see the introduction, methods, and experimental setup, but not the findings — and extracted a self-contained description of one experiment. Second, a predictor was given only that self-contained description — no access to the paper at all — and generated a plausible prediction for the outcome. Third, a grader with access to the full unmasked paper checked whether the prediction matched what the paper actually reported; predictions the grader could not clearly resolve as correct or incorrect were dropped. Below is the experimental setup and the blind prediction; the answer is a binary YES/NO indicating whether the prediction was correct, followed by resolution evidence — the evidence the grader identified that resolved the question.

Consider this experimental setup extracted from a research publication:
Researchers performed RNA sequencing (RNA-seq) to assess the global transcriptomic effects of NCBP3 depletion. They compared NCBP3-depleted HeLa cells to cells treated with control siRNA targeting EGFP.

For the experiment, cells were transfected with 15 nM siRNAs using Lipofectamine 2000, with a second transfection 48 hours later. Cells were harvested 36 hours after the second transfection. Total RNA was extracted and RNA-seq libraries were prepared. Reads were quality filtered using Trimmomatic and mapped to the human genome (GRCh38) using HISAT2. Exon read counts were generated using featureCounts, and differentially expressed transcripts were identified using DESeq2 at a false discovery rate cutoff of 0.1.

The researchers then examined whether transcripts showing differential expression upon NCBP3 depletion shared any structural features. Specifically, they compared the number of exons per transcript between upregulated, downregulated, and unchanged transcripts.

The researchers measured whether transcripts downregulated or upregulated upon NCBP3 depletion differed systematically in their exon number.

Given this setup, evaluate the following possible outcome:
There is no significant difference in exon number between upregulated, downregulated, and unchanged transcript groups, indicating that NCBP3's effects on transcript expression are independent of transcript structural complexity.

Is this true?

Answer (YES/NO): NO